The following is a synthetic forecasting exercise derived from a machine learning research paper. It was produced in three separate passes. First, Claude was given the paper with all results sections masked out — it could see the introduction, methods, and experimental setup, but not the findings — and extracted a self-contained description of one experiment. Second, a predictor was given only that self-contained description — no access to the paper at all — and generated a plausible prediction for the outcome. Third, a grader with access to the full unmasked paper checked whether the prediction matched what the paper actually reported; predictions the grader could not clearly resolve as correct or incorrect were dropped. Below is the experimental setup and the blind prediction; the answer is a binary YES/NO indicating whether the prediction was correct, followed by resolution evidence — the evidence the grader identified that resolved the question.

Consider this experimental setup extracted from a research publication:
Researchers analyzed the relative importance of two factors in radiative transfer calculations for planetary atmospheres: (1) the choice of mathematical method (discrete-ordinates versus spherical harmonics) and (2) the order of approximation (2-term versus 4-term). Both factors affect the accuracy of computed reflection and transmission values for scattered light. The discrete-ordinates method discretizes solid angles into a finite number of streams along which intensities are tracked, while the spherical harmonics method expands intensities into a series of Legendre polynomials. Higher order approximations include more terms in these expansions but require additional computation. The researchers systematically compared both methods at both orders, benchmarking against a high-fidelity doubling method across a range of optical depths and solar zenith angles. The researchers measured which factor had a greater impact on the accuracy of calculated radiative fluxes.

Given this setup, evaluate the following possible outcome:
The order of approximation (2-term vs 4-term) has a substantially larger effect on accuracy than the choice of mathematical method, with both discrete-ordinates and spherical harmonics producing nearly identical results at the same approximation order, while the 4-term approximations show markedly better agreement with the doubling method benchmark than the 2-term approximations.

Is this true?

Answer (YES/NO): YES